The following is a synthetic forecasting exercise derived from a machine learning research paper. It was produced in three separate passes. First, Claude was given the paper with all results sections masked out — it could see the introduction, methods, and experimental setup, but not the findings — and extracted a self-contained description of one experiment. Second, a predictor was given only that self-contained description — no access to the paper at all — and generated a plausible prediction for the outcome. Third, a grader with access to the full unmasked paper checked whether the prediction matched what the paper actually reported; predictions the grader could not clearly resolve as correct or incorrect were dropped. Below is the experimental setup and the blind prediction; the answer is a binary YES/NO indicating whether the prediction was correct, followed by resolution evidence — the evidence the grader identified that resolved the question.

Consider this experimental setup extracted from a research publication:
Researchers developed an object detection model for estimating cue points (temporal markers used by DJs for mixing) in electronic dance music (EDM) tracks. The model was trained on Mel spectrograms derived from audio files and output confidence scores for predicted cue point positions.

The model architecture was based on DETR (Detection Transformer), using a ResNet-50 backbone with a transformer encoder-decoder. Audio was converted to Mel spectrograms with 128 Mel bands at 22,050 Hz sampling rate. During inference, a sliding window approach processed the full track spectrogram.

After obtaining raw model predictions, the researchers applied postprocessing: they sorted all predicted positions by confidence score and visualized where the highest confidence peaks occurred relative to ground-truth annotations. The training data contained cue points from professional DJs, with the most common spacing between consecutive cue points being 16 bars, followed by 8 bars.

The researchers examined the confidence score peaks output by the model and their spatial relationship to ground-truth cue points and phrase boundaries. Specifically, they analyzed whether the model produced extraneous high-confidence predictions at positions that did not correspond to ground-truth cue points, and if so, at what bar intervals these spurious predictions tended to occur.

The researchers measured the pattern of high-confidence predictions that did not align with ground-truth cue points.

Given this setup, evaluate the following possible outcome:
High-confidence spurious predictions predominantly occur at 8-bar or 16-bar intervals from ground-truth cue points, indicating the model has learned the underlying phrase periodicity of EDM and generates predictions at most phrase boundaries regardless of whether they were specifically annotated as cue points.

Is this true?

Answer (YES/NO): NO